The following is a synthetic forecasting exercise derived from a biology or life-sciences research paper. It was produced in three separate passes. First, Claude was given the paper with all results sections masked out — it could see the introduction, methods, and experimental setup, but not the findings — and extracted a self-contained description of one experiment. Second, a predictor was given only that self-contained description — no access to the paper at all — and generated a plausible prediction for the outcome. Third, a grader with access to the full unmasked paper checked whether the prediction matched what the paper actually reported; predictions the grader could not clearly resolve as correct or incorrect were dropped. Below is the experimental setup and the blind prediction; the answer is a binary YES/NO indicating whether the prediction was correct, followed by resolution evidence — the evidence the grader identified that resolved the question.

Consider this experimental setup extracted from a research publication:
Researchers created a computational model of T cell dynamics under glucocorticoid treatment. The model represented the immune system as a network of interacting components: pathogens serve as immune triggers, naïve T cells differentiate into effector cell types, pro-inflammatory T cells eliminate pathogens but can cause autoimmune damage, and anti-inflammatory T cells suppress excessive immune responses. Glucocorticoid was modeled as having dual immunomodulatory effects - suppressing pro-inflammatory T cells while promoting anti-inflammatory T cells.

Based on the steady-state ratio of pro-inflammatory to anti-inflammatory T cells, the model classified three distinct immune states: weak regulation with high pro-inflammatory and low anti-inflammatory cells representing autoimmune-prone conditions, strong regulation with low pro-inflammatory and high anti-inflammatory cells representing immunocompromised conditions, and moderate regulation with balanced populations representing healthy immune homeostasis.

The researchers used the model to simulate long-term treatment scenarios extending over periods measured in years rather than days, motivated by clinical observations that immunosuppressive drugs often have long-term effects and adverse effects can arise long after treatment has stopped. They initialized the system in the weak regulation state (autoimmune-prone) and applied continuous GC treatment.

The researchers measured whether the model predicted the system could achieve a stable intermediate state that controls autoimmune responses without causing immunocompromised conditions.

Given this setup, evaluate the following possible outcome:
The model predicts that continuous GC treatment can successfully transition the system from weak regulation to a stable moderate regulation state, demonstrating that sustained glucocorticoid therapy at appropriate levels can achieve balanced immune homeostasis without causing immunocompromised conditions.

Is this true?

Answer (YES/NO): NO